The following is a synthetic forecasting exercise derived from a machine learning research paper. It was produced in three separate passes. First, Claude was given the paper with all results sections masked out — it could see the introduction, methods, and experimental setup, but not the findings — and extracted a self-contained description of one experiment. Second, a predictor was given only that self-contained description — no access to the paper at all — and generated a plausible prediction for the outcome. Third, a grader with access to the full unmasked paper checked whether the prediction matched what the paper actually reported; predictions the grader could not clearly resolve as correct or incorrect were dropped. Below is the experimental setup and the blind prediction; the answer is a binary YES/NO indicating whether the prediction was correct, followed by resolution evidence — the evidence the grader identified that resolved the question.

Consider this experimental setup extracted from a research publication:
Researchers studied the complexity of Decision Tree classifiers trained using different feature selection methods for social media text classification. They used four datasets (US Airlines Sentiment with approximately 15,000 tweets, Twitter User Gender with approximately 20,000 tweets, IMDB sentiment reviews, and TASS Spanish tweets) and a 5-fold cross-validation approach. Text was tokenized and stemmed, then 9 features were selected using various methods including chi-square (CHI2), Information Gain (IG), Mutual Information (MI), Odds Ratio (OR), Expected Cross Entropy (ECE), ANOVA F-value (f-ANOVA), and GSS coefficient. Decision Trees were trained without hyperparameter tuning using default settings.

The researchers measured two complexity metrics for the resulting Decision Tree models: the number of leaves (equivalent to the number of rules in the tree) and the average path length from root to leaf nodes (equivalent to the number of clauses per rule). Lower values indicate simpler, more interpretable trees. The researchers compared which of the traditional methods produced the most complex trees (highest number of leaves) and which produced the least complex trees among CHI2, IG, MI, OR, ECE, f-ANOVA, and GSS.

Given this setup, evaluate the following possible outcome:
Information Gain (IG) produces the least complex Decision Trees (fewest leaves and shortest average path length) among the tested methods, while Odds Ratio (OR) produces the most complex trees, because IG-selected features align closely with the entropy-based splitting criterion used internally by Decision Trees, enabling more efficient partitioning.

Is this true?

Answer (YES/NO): NO